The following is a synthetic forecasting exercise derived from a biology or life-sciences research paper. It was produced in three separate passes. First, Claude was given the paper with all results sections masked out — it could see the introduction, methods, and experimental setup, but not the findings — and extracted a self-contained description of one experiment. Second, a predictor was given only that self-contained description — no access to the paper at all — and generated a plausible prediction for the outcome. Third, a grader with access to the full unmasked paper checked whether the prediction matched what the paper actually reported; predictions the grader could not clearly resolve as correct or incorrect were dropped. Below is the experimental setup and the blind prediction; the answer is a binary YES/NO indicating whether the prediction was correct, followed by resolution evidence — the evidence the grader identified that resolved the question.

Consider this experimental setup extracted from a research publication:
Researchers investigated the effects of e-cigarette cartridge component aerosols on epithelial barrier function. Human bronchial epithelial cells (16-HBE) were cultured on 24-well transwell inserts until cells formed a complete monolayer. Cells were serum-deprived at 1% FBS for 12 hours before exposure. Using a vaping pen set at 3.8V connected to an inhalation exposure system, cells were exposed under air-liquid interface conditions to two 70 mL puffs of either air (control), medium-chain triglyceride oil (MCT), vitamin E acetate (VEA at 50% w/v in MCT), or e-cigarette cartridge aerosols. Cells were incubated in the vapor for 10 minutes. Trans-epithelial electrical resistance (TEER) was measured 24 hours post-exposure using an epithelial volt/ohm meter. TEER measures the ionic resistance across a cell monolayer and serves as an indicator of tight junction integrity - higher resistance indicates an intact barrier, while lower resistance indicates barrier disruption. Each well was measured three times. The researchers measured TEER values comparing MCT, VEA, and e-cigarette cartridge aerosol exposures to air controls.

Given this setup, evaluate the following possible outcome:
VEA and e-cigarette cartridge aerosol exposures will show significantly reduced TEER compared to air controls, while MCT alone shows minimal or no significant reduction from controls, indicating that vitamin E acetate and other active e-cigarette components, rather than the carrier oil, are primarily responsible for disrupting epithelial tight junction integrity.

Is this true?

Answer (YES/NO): NO